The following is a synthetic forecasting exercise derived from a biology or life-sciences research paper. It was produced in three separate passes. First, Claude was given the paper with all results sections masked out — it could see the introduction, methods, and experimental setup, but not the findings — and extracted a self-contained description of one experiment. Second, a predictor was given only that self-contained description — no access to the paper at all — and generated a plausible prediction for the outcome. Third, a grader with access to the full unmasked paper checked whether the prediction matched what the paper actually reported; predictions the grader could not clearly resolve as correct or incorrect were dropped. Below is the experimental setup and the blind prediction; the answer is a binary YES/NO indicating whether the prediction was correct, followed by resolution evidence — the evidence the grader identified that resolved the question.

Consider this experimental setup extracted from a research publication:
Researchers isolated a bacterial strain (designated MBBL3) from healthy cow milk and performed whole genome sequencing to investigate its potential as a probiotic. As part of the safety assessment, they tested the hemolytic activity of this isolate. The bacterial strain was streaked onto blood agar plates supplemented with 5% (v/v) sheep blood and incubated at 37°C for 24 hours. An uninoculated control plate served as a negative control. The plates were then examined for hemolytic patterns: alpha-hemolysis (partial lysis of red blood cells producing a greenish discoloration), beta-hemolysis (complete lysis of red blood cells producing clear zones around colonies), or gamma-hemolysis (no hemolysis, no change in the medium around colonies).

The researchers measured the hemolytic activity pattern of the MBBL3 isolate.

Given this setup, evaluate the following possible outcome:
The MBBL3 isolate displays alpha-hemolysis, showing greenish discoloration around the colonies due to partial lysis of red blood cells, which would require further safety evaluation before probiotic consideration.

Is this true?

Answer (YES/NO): NO